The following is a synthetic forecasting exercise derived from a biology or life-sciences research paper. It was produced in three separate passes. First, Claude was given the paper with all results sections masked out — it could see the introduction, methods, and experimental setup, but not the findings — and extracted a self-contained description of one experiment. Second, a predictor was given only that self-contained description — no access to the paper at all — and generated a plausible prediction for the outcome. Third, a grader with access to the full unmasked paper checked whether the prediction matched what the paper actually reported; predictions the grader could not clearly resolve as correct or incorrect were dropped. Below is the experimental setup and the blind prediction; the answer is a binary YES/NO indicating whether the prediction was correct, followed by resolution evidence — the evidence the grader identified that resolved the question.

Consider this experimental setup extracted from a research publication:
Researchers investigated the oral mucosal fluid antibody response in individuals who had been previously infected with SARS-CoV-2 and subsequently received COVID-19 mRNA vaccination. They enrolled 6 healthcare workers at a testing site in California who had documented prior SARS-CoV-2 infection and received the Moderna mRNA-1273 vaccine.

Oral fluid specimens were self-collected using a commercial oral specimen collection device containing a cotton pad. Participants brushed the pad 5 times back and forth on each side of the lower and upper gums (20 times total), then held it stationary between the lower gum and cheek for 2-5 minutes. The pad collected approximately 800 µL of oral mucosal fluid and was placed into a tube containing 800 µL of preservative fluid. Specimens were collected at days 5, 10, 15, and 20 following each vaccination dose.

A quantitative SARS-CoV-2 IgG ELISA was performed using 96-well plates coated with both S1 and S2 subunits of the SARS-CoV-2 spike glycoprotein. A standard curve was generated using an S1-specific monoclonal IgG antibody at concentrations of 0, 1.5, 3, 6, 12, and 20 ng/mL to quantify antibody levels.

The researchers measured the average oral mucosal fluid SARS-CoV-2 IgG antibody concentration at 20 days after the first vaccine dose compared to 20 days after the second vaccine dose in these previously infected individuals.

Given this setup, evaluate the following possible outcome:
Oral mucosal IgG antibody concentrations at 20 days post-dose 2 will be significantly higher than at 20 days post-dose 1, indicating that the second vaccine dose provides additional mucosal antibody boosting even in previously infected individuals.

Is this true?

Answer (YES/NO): NO